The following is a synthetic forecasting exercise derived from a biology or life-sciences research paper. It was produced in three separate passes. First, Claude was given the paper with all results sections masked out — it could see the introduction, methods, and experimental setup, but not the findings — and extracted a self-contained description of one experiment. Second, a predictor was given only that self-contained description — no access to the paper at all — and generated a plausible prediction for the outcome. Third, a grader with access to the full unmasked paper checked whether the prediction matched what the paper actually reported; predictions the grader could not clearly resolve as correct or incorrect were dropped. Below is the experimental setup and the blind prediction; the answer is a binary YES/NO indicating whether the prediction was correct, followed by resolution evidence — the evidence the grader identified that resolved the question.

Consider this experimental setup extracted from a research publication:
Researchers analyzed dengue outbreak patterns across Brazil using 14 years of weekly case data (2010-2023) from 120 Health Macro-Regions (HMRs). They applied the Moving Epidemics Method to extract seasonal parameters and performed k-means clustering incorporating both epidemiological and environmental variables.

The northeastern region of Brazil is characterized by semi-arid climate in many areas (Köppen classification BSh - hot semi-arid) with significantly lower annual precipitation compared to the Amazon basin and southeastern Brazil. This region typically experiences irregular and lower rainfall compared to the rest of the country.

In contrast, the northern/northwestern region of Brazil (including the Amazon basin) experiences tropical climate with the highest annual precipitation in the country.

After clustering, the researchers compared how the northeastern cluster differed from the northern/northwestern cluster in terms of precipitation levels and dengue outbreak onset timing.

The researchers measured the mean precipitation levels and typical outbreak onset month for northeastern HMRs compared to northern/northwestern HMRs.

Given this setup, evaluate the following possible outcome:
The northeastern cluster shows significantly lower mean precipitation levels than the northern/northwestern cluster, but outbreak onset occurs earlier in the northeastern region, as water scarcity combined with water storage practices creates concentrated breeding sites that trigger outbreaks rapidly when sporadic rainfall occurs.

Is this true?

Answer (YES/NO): NO